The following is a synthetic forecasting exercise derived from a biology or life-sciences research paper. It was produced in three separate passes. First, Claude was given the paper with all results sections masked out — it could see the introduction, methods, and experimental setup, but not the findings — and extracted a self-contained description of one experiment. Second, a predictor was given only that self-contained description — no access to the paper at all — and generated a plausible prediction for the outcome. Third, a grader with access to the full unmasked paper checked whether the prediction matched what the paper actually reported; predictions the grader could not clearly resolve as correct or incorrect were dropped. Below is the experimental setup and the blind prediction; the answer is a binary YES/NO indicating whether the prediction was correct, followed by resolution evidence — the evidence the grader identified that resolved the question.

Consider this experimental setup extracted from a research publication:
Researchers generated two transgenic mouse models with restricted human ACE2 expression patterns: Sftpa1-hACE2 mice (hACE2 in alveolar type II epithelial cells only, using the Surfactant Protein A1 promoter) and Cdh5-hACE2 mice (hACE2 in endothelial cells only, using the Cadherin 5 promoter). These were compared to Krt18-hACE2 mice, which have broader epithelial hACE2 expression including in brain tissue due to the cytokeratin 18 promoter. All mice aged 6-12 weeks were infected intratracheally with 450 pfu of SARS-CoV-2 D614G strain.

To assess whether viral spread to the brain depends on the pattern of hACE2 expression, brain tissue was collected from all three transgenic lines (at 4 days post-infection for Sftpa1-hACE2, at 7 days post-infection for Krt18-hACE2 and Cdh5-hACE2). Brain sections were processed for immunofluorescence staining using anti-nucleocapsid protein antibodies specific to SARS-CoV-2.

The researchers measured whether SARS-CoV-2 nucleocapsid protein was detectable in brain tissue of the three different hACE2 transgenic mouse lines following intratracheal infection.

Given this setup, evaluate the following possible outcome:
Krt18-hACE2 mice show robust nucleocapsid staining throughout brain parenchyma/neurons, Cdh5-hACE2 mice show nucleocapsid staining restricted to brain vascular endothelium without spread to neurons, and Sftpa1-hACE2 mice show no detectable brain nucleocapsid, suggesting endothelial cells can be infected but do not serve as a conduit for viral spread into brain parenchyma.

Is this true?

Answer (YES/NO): NO